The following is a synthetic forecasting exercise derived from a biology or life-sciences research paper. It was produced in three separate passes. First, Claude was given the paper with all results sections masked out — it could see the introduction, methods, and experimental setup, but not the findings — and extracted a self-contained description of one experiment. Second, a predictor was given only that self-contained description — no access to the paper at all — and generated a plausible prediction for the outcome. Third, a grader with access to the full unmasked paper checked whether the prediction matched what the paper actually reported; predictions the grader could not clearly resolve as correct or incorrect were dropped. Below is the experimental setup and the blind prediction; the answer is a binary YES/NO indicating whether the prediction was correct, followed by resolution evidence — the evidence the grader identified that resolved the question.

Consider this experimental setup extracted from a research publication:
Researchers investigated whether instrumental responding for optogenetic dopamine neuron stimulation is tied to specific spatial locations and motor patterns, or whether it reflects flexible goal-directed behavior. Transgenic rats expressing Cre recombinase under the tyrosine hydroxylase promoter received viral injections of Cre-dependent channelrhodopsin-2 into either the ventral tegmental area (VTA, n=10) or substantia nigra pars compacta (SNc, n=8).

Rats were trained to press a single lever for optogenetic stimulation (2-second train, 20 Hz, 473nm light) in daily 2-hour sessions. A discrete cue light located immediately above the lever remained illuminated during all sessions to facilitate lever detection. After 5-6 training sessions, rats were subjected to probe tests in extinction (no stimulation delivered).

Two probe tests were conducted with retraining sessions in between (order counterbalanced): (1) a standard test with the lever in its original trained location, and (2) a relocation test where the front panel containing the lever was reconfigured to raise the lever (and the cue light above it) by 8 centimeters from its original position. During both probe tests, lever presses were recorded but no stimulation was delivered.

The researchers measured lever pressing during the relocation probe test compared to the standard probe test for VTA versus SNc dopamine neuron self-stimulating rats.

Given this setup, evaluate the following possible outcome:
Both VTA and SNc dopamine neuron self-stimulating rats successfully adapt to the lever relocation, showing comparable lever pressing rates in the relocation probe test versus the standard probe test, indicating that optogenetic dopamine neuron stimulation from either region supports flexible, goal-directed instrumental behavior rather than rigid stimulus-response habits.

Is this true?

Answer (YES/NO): NO